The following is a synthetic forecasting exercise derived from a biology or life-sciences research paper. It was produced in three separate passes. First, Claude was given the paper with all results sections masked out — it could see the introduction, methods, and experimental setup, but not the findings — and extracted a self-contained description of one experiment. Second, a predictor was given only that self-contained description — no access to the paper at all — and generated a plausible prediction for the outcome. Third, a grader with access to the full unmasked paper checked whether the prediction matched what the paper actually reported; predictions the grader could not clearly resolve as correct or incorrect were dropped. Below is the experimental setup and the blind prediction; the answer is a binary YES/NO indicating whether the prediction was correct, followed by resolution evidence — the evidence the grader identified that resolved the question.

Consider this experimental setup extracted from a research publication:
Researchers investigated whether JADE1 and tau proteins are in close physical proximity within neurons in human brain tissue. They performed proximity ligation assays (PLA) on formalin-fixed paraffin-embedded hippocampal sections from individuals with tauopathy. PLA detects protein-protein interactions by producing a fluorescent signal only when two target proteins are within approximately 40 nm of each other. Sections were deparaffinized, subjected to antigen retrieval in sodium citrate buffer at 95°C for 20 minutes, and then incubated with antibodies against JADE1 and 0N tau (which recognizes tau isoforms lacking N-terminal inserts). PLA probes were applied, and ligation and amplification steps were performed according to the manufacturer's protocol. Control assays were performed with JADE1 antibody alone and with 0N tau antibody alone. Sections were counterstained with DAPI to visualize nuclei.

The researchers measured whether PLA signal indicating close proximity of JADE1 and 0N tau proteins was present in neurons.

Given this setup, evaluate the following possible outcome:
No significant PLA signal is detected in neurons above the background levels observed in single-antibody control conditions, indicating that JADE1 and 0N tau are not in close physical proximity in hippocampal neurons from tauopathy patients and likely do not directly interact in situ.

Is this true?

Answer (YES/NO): NO